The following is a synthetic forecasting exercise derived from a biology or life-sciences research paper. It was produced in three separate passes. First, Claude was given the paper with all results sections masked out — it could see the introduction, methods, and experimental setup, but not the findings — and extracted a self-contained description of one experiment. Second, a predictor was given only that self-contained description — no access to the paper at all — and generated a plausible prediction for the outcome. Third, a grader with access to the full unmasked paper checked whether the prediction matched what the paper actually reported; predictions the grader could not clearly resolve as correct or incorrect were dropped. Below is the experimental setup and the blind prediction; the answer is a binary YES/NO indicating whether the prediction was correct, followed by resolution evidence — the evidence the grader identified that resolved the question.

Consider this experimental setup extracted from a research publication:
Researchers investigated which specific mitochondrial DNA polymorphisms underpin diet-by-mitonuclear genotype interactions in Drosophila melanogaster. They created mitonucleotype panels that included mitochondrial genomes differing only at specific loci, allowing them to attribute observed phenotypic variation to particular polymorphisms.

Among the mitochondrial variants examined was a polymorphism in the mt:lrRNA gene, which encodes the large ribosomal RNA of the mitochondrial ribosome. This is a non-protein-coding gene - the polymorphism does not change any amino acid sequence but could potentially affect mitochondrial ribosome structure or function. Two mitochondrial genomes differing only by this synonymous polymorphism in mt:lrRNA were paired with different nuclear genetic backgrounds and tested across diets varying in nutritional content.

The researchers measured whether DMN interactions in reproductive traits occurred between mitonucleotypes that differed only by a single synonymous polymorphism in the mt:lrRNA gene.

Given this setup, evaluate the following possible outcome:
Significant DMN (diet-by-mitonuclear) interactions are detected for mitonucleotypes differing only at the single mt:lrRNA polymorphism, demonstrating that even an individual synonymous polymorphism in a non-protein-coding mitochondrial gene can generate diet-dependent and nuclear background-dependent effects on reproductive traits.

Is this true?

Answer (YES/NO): YES